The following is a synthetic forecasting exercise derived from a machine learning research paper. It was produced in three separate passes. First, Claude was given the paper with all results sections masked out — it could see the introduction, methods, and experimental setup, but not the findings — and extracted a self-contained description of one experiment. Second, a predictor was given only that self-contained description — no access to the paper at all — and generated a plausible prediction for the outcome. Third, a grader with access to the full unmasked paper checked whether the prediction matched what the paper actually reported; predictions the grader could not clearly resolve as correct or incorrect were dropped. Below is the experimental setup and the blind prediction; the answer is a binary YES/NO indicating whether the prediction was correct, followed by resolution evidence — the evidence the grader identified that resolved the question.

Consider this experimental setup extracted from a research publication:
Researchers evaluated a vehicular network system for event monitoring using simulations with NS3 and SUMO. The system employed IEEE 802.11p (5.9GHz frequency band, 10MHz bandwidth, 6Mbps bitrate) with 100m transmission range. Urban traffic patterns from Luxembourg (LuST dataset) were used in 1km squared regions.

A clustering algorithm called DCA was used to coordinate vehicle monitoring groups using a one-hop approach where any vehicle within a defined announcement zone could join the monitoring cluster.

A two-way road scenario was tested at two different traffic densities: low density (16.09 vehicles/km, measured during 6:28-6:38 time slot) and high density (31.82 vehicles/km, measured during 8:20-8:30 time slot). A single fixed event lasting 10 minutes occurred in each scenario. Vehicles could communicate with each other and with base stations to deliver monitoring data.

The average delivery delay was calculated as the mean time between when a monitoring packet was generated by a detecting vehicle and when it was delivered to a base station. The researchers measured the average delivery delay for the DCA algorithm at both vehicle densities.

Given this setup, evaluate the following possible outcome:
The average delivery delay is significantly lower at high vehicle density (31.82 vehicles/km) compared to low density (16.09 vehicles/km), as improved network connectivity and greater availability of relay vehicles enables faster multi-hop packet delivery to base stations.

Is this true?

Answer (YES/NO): NO